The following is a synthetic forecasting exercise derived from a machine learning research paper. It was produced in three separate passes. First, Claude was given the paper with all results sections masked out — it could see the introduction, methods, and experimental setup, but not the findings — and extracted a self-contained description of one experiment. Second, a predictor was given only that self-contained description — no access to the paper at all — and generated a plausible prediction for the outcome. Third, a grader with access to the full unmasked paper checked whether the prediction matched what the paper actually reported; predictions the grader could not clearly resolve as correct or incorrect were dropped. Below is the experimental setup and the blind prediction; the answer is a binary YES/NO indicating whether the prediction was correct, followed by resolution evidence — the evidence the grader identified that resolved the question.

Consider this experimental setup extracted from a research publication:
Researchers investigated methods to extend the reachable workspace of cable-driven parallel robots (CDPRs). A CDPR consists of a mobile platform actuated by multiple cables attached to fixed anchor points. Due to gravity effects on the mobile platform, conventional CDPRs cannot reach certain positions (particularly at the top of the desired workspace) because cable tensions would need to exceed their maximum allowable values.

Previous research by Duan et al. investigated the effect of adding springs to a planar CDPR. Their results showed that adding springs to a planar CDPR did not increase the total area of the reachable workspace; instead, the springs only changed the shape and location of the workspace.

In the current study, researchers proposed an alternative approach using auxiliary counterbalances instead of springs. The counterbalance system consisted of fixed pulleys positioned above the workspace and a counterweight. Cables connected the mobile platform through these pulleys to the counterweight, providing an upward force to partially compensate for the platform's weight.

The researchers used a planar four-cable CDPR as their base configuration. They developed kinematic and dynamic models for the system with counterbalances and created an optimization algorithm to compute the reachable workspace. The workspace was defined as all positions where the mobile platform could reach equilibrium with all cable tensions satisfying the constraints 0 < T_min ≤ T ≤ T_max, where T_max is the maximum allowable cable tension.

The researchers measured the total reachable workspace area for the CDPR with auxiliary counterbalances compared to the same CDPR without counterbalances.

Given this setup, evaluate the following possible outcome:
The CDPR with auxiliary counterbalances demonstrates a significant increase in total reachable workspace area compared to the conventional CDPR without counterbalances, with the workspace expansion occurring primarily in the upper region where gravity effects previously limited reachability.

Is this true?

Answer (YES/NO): NO